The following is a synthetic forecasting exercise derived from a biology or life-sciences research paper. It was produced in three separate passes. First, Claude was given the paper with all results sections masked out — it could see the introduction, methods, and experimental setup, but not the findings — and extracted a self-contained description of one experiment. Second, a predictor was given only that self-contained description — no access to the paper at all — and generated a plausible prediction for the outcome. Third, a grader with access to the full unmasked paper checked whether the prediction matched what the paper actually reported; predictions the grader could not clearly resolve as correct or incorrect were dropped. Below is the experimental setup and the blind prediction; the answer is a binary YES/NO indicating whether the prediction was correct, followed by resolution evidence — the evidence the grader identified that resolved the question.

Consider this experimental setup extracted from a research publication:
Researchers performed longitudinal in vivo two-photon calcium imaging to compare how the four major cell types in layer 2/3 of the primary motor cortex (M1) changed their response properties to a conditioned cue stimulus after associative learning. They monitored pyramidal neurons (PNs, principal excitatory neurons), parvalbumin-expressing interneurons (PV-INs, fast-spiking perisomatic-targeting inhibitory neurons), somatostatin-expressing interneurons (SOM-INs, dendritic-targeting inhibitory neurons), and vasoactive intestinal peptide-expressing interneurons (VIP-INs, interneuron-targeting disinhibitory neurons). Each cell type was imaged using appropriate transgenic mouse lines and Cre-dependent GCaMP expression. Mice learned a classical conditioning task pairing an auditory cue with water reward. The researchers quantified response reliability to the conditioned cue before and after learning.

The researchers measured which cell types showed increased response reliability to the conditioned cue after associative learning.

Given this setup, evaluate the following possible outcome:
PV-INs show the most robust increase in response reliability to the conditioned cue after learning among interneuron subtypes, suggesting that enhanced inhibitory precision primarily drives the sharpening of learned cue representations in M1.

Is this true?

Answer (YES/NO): NO